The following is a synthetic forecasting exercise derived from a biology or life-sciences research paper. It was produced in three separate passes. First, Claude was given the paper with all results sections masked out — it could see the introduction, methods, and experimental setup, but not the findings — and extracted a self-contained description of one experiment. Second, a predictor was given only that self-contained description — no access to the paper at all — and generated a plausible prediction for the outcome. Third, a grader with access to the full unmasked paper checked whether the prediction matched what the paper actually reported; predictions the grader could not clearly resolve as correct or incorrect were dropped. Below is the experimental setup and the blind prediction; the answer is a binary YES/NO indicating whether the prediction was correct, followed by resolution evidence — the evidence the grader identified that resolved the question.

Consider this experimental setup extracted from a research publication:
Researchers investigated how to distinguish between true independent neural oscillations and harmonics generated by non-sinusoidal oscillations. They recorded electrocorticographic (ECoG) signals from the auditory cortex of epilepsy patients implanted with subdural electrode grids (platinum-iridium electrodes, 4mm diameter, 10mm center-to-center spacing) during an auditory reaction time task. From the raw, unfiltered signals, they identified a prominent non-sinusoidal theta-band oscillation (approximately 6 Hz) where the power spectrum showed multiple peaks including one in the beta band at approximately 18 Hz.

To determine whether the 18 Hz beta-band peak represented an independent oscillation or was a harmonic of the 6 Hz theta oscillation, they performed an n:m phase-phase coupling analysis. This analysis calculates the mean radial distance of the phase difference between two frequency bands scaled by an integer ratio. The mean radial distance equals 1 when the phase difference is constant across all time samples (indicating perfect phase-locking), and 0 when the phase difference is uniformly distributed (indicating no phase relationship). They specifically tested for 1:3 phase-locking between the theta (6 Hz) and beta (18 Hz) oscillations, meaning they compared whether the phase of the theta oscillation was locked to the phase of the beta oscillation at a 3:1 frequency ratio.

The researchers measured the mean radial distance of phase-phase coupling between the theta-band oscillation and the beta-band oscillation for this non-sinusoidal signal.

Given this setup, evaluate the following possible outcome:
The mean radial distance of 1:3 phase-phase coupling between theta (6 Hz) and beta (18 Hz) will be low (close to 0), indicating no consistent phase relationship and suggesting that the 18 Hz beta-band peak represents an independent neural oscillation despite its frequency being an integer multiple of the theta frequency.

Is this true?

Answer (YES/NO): NO